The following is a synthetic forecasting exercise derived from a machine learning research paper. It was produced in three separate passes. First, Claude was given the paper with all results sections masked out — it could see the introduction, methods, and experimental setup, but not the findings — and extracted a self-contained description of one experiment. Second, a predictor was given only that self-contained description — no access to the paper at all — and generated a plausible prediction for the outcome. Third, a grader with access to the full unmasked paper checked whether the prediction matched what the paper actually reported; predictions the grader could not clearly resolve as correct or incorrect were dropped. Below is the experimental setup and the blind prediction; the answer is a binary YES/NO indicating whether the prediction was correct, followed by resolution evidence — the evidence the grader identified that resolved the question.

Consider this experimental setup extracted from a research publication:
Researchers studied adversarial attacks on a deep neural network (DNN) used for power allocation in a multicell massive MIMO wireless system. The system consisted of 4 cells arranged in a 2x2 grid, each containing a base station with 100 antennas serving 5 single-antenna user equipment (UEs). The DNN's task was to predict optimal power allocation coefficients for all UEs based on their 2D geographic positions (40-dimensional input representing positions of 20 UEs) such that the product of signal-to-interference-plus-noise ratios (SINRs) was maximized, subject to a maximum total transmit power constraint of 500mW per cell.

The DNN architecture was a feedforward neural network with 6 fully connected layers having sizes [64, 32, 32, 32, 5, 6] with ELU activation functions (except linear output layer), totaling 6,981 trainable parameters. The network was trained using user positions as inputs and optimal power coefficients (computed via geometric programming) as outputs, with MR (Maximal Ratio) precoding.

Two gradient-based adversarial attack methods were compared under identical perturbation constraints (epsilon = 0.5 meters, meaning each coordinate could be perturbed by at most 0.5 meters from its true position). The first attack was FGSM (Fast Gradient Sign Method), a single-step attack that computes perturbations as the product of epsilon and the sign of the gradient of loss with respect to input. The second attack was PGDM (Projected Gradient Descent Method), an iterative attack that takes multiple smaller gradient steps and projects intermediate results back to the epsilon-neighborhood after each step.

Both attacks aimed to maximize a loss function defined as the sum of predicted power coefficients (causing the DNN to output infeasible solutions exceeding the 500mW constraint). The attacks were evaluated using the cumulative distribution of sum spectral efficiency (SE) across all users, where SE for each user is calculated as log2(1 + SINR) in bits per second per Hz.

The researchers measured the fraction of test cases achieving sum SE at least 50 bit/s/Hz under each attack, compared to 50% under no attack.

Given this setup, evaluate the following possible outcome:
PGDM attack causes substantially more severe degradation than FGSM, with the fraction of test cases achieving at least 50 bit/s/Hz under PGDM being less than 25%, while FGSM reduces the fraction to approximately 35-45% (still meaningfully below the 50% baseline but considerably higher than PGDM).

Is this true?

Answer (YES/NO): NO